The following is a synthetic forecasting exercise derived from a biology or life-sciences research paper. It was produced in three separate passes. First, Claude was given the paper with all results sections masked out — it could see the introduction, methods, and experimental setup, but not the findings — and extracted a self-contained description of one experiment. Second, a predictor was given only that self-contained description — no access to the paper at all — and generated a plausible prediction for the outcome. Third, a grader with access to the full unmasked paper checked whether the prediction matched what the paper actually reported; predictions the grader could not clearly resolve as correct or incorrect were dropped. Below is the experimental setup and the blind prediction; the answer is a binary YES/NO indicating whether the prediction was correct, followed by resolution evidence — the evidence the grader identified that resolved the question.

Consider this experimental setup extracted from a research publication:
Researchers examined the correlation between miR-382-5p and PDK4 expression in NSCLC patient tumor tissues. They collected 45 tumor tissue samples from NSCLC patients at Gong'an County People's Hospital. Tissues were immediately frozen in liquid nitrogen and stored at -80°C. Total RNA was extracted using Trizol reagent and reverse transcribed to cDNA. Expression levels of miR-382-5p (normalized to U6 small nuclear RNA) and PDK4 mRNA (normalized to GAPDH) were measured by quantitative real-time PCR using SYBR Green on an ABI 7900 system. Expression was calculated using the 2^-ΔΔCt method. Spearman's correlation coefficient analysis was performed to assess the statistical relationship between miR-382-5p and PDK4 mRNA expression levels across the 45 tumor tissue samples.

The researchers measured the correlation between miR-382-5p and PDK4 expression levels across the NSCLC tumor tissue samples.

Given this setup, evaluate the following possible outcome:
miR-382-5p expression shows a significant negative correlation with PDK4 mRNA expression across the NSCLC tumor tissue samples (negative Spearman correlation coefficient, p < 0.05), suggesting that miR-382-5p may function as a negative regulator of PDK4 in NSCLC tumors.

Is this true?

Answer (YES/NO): YES